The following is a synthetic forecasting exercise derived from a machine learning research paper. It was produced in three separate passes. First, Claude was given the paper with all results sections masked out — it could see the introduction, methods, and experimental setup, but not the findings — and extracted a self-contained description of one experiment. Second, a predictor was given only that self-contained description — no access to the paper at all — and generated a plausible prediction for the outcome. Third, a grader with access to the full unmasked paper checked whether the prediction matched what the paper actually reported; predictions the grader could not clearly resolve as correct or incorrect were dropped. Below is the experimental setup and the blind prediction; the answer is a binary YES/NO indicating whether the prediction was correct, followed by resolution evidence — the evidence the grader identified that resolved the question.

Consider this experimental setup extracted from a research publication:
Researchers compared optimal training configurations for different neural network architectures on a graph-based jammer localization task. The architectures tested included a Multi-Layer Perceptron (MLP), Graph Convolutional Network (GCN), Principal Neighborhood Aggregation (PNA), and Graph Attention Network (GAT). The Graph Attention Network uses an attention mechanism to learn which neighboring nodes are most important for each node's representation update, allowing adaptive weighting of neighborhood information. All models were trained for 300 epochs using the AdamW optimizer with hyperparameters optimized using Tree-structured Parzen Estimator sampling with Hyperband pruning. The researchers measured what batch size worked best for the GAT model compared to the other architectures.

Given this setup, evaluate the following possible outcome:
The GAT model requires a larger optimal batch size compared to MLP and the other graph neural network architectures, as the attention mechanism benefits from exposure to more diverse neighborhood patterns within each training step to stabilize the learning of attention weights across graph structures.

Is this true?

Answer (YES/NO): NO